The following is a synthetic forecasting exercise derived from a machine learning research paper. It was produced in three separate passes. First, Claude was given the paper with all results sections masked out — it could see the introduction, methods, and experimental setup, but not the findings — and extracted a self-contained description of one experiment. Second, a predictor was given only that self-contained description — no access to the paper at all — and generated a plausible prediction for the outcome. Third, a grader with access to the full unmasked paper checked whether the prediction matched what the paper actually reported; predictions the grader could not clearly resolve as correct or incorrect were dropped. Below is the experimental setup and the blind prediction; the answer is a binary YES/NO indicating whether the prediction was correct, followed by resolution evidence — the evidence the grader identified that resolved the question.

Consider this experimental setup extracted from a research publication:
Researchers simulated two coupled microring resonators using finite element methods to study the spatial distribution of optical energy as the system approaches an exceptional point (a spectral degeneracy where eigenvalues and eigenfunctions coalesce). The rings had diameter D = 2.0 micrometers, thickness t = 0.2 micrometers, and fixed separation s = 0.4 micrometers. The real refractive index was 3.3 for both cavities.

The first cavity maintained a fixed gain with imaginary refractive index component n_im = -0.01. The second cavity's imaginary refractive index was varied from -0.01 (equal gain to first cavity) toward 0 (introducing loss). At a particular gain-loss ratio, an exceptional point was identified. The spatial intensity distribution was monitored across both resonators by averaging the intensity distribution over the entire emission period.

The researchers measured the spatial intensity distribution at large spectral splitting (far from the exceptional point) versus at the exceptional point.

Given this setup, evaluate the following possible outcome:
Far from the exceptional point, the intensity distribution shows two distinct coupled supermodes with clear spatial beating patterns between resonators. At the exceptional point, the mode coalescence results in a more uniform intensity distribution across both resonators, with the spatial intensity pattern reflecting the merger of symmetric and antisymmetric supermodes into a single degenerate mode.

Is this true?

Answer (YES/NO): NO